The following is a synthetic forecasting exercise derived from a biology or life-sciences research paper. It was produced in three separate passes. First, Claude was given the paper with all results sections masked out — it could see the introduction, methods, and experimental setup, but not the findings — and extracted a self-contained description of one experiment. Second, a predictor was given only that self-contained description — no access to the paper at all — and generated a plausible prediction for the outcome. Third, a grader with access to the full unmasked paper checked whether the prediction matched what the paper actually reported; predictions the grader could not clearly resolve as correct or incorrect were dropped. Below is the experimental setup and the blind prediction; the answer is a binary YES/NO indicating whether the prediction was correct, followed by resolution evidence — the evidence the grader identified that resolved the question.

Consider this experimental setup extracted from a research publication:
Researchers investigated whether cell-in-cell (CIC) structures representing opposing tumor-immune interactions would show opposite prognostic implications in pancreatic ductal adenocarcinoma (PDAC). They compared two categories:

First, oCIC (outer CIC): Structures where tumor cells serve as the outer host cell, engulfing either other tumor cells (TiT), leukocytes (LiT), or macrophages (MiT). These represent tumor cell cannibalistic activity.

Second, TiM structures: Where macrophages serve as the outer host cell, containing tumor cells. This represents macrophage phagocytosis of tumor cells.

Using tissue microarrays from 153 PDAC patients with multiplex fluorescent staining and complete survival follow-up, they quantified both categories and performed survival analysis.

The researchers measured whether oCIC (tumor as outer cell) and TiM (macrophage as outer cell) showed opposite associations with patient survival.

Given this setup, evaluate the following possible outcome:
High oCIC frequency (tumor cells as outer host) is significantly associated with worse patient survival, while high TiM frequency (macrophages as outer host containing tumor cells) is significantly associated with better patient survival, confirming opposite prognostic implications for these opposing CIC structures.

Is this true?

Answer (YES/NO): NO